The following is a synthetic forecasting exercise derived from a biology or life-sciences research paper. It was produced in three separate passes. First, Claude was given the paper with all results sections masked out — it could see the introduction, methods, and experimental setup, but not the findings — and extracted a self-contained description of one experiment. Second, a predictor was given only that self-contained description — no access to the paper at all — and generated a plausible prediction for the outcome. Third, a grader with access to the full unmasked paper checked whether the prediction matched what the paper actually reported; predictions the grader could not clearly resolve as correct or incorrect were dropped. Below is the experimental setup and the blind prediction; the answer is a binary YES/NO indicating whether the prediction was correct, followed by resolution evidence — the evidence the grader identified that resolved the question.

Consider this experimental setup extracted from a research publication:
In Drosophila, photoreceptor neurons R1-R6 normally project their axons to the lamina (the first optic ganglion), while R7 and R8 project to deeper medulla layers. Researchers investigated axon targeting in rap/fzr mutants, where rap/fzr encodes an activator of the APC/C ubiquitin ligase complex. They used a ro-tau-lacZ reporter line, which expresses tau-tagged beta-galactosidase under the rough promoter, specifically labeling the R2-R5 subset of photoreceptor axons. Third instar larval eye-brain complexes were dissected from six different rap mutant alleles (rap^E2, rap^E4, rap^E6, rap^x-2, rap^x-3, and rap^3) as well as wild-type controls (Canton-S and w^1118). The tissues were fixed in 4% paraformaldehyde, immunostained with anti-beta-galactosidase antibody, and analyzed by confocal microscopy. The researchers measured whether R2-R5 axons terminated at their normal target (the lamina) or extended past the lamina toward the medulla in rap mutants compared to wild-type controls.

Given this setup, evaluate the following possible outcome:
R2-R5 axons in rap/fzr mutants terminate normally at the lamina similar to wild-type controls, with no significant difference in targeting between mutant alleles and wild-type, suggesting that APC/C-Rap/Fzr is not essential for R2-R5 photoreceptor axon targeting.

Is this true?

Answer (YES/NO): NO